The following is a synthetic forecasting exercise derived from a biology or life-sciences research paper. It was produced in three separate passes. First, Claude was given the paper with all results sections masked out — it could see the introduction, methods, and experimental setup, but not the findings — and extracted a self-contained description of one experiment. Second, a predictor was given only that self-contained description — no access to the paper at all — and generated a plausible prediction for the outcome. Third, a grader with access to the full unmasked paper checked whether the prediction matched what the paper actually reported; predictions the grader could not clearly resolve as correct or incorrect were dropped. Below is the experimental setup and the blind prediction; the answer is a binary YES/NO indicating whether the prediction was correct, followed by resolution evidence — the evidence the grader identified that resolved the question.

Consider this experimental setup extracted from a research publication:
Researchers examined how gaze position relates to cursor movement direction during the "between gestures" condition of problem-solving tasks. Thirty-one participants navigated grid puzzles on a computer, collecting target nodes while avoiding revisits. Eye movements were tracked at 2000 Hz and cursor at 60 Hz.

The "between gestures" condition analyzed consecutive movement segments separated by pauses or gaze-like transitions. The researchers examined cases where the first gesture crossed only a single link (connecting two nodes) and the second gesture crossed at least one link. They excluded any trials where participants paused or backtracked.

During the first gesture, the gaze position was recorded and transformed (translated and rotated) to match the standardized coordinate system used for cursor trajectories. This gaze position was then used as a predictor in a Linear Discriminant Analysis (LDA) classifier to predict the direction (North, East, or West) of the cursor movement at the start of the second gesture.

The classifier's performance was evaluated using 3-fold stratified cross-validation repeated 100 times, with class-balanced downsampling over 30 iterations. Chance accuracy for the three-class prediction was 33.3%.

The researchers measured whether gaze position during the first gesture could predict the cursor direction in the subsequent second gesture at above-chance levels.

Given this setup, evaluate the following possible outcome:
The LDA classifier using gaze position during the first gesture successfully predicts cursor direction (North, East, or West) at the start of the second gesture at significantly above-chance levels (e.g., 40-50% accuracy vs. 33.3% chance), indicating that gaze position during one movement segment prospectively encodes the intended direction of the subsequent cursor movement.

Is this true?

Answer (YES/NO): YES